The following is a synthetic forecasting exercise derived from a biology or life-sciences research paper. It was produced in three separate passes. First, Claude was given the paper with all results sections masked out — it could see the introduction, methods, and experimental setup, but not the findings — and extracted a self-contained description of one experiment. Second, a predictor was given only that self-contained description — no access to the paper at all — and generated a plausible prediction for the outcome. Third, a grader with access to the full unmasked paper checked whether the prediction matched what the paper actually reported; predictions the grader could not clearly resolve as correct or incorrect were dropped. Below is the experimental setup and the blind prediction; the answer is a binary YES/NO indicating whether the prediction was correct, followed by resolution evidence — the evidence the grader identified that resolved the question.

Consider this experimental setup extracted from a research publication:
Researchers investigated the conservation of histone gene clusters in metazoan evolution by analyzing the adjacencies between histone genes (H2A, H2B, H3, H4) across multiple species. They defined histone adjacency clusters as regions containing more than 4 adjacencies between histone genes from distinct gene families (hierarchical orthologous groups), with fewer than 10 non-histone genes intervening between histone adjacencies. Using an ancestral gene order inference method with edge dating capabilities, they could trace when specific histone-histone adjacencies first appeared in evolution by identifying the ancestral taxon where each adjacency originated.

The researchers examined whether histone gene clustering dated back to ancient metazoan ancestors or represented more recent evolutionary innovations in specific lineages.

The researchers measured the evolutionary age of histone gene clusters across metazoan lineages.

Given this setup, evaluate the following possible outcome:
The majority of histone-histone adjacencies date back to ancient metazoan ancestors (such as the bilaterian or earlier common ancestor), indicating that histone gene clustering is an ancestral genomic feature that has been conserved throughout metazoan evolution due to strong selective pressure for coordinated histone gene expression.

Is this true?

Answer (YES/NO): NO